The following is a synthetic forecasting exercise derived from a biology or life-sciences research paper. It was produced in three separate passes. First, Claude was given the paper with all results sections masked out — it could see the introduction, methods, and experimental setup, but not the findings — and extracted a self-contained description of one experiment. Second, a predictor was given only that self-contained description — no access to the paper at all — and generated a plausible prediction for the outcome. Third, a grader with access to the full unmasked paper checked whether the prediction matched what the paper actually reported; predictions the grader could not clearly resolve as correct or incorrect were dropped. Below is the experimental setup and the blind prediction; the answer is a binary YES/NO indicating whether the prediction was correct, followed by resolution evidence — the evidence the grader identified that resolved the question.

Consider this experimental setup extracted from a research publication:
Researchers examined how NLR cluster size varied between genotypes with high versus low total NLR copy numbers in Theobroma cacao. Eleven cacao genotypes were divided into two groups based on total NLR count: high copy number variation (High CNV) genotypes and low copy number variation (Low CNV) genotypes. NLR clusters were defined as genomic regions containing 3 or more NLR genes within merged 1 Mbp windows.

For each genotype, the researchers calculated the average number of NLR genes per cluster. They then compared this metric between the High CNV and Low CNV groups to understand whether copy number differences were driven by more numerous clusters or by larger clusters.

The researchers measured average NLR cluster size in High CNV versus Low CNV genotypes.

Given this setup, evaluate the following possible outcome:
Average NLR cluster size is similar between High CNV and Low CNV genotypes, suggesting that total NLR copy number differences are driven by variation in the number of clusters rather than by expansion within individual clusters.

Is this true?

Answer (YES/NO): NO